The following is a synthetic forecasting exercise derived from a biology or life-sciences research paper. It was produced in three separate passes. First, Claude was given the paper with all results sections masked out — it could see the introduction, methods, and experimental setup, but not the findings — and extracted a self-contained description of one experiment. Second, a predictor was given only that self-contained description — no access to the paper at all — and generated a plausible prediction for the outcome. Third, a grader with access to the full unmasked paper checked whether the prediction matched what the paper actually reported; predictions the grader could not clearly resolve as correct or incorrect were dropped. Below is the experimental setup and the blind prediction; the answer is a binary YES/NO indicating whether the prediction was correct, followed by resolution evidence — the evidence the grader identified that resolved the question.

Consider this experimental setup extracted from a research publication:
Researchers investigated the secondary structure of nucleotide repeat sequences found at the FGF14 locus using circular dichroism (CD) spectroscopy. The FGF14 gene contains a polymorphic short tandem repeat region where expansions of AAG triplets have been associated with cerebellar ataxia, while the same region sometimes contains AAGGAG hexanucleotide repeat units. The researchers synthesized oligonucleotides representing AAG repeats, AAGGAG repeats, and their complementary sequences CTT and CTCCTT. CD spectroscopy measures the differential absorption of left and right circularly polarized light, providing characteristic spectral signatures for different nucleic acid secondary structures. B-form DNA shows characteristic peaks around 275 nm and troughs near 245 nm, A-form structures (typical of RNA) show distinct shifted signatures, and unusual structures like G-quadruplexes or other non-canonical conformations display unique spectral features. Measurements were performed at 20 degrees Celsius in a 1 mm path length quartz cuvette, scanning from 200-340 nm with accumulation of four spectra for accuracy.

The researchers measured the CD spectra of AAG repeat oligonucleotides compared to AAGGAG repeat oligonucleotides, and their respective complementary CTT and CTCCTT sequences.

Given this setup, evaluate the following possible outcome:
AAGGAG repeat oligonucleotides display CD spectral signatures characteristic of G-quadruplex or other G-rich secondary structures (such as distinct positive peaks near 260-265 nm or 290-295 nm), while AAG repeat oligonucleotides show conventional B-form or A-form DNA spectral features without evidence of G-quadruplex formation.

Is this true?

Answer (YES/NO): NO